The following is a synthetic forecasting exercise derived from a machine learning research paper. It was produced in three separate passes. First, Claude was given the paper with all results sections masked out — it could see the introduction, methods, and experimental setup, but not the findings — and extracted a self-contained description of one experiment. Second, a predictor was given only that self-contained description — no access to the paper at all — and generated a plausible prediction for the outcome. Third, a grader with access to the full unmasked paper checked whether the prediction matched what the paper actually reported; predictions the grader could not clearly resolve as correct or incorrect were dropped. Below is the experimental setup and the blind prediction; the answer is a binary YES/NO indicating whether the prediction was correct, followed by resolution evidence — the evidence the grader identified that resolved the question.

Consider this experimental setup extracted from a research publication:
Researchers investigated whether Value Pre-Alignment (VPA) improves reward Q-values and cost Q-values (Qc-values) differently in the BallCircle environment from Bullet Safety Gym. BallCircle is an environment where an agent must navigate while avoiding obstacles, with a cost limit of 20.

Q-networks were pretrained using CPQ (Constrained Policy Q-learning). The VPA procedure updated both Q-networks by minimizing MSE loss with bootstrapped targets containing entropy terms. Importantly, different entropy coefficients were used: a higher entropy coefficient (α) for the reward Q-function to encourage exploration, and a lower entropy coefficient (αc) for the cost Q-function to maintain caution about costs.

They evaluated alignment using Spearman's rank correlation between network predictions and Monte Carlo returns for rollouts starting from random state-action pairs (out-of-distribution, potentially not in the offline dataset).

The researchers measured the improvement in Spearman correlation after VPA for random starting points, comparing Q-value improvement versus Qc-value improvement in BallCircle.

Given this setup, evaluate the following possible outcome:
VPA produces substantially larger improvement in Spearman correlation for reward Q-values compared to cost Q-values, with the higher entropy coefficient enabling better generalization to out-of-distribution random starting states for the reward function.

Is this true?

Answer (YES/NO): YES